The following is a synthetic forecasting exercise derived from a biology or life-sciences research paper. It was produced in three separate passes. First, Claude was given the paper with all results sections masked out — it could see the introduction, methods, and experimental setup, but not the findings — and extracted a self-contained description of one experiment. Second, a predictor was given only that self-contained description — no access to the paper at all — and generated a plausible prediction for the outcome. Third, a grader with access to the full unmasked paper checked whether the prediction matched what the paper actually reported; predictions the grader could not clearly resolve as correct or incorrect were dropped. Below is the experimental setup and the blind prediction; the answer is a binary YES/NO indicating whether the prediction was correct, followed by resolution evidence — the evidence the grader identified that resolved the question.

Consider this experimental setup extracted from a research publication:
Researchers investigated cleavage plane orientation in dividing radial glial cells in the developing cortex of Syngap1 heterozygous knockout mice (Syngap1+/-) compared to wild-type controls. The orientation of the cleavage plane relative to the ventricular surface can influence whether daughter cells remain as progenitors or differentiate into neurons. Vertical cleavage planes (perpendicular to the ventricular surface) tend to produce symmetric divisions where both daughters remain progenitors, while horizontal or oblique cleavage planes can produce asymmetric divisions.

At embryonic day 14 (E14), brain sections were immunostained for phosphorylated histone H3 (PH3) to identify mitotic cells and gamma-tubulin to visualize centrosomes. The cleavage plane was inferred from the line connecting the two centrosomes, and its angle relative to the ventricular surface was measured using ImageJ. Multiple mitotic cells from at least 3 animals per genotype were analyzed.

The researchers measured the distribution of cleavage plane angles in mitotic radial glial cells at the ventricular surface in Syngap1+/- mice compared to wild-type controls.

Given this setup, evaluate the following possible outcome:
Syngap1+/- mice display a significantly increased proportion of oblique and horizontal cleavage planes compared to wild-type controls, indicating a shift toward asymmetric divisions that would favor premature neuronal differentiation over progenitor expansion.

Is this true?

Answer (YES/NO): NO